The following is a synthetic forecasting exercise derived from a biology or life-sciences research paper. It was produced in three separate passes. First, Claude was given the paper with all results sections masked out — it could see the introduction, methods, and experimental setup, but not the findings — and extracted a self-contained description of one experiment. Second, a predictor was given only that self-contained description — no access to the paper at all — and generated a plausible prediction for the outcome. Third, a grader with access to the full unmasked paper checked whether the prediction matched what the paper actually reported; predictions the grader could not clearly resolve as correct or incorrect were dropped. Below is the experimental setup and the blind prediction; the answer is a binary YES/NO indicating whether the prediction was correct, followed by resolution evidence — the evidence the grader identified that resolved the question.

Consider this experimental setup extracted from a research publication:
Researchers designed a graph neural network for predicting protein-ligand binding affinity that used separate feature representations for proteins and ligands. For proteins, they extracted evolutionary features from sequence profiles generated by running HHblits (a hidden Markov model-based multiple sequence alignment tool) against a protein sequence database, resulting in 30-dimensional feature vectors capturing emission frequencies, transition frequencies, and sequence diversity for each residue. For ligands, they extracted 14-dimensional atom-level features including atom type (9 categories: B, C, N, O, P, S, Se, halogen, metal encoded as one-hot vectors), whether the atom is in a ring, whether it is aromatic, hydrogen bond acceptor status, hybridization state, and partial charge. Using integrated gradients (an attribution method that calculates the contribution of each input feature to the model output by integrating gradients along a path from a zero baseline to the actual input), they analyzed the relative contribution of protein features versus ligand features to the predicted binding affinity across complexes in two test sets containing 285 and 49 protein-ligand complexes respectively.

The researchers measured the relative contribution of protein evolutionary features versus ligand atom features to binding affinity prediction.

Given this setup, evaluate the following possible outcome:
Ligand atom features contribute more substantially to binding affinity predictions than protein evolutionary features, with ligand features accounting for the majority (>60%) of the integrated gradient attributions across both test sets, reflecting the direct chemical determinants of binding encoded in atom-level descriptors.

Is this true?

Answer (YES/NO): NO